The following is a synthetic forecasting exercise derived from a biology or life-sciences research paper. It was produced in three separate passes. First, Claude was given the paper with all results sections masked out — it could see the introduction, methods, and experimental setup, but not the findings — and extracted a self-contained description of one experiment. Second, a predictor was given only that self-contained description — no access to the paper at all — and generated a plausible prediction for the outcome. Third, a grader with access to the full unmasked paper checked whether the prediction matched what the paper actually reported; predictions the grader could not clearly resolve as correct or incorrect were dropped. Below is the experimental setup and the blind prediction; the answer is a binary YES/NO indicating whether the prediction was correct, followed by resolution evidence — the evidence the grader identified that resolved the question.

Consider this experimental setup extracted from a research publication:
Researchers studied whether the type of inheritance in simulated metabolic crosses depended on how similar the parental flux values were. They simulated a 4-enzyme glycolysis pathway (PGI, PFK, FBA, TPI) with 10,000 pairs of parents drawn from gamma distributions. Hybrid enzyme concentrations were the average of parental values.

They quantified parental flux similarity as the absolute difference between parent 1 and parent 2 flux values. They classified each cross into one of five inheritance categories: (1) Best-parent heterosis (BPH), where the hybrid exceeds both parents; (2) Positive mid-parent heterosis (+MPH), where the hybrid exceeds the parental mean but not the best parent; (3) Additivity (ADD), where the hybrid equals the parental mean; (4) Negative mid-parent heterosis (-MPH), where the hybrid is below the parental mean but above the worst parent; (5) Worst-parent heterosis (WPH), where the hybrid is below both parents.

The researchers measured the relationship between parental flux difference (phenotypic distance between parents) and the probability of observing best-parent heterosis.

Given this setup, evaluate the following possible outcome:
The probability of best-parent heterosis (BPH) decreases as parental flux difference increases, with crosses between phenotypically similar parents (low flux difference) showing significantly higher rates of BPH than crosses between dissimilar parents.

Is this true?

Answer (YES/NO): YES